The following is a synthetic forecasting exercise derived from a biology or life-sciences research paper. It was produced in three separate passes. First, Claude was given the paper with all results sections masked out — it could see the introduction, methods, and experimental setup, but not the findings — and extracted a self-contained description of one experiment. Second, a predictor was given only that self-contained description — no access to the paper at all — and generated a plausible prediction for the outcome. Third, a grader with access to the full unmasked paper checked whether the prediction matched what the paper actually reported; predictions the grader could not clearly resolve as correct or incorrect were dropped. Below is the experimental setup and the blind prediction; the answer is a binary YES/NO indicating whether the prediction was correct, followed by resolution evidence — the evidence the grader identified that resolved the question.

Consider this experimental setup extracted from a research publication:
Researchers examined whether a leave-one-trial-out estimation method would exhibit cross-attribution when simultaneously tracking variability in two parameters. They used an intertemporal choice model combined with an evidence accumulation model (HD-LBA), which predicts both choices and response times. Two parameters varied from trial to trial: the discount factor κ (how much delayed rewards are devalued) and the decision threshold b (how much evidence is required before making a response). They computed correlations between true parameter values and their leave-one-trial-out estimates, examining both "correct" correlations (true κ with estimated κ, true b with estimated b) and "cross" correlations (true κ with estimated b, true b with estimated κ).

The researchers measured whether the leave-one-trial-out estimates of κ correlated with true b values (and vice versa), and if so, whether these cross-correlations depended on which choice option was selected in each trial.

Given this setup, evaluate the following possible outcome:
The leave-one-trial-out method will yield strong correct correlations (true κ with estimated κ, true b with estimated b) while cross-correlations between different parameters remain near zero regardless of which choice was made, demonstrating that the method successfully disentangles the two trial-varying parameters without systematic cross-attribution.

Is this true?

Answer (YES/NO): NO